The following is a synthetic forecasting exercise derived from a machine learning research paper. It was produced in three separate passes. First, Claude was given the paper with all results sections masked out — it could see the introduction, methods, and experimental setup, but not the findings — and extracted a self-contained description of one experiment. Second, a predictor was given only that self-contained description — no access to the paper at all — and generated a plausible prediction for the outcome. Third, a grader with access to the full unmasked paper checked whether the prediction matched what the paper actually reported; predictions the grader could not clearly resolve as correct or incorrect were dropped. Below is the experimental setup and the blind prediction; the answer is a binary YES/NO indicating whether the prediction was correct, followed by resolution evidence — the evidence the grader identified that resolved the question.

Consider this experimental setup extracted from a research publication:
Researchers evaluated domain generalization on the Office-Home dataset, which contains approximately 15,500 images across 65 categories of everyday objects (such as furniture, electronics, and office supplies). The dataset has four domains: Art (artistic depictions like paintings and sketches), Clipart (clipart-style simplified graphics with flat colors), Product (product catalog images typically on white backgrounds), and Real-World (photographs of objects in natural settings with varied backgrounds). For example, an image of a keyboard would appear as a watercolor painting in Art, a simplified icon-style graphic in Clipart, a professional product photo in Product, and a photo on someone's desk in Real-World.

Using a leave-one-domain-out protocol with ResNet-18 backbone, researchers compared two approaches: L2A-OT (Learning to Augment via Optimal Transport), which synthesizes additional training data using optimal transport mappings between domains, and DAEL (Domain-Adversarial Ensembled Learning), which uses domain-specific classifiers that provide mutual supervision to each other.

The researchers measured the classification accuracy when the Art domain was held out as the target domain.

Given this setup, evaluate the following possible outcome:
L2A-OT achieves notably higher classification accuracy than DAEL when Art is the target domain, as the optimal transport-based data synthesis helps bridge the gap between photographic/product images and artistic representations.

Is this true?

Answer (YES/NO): NO